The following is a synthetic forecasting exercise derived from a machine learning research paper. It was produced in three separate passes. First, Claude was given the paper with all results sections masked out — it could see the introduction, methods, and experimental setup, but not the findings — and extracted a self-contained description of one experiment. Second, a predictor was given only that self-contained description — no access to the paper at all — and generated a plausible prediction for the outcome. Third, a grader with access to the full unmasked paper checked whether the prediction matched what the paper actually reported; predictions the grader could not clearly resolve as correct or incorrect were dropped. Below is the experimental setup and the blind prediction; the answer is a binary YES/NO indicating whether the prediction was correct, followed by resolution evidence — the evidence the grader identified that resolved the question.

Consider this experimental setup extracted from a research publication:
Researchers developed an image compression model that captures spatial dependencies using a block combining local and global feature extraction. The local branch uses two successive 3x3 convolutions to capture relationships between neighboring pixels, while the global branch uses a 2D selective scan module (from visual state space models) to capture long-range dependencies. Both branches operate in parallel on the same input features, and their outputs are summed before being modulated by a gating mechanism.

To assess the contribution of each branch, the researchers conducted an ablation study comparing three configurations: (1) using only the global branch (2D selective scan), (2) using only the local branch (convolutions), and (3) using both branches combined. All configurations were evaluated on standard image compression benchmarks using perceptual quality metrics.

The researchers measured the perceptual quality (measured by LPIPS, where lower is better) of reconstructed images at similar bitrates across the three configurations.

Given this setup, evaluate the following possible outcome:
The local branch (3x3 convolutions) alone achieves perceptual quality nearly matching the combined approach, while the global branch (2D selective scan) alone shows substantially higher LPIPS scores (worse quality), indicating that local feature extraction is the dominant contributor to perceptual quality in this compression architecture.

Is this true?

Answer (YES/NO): NO